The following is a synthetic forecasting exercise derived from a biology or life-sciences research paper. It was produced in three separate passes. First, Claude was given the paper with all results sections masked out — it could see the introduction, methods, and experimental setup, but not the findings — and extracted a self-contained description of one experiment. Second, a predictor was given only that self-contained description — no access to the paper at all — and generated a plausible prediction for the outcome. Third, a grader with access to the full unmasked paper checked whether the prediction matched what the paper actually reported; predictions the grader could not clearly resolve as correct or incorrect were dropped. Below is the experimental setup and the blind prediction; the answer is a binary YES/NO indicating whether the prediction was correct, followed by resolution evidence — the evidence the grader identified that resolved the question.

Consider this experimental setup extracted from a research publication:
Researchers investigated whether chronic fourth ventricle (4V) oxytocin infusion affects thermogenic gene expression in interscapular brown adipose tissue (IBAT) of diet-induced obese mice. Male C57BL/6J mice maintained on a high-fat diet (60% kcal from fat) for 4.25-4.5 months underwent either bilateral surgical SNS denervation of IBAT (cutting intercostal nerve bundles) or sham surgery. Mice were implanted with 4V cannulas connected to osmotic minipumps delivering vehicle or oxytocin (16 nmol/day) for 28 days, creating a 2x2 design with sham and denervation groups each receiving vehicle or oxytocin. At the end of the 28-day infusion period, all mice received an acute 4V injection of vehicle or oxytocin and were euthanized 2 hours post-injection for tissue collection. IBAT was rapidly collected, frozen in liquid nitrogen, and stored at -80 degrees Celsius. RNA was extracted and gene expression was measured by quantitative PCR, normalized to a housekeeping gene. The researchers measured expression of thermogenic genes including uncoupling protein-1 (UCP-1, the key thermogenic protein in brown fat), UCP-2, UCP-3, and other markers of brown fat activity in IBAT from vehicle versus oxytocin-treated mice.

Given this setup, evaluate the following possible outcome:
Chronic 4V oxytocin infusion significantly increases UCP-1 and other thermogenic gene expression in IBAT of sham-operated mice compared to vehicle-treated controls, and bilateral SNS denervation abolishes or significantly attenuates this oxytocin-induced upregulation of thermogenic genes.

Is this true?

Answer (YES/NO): NO